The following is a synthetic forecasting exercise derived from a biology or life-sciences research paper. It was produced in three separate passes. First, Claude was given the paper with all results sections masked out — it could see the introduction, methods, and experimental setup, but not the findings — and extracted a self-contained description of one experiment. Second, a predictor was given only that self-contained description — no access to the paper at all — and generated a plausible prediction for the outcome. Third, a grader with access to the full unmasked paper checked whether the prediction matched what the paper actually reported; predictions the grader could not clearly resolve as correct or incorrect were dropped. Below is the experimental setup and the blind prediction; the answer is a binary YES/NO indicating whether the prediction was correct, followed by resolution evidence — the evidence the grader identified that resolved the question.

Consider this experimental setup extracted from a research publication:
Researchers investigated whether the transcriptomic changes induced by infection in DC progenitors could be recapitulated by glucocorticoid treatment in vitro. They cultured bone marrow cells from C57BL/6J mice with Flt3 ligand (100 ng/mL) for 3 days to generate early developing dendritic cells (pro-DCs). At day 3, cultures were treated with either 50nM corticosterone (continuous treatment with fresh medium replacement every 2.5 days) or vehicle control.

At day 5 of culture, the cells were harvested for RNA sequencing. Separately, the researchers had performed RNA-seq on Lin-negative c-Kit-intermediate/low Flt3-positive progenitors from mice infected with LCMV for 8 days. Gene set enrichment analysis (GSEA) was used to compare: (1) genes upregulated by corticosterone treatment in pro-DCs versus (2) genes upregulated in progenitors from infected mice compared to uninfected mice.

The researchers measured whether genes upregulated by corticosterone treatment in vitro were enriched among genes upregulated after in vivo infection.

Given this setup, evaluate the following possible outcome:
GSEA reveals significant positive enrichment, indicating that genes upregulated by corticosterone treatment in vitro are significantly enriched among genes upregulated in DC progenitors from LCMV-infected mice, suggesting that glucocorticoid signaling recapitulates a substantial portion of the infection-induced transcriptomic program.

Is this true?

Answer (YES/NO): NO